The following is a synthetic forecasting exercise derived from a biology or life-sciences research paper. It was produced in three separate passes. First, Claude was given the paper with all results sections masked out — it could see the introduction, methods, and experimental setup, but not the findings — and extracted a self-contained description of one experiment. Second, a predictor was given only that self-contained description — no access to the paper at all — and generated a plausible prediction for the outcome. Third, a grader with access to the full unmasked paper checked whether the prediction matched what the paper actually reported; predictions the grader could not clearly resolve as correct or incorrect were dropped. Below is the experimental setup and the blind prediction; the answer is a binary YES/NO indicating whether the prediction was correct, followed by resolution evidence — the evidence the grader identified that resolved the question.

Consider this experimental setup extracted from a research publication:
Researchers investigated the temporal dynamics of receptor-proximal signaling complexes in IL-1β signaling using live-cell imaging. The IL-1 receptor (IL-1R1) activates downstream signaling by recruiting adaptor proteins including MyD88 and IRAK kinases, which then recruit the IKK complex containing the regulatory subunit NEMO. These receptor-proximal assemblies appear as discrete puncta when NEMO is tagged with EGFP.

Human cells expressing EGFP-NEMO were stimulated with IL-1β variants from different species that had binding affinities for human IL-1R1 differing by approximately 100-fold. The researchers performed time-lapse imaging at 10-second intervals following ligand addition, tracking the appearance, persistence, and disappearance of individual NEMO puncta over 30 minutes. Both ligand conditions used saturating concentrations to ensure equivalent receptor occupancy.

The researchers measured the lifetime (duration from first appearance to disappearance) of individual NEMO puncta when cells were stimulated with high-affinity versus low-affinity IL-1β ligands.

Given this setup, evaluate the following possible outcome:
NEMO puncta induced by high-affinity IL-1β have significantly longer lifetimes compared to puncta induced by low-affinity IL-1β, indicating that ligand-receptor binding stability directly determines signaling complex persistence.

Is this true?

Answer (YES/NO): NO